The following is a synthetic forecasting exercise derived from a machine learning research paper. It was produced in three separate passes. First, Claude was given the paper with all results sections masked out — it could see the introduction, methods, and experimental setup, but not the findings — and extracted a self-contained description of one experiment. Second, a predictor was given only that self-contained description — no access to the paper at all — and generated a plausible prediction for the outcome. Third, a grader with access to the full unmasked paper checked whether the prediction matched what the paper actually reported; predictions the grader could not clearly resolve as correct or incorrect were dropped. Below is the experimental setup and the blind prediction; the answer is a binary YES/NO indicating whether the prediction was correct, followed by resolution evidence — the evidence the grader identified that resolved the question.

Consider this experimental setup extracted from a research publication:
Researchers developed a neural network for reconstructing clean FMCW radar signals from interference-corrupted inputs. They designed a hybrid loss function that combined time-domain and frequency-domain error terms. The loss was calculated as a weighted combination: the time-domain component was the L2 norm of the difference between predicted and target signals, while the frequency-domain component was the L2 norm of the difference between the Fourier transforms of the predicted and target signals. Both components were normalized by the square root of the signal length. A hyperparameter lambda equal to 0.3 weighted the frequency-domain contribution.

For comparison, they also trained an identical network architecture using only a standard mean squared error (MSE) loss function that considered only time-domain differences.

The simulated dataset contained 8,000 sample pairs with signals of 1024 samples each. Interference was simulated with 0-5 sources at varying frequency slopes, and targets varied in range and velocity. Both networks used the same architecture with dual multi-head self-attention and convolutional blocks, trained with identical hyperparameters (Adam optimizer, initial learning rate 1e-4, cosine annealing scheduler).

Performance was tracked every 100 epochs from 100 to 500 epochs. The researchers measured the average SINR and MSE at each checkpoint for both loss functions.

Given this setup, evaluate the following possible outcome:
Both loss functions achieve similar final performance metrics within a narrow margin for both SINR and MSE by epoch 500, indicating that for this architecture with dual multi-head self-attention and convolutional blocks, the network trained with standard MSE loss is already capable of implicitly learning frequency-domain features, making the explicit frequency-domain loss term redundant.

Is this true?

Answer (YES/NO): NO